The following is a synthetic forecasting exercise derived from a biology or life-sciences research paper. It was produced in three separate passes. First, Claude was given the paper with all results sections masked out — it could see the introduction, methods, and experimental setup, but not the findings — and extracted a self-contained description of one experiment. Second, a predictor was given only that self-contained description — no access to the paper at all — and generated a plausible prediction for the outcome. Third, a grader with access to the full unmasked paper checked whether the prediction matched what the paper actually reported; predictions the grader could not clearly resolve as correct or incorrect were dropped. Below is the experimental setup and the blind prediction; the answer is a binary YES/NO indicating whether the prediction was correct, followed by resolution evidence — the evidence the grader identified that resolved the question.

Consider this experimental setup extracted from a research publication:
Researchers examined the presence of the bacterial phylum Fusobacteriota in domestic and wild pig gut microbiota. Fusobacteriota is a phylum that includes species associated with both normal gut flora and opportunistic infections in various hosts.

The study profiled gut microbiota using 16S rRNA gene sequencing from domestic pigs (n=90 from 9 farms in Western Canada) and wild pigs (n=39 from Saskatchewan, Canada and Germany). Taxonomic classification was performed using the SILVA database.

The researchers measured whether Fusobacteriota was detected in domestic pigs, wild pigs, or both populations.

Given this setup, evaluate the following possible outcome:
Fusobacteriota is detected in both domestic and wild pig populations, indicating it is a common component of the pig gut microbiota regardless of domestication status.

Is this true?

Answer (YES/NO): NO